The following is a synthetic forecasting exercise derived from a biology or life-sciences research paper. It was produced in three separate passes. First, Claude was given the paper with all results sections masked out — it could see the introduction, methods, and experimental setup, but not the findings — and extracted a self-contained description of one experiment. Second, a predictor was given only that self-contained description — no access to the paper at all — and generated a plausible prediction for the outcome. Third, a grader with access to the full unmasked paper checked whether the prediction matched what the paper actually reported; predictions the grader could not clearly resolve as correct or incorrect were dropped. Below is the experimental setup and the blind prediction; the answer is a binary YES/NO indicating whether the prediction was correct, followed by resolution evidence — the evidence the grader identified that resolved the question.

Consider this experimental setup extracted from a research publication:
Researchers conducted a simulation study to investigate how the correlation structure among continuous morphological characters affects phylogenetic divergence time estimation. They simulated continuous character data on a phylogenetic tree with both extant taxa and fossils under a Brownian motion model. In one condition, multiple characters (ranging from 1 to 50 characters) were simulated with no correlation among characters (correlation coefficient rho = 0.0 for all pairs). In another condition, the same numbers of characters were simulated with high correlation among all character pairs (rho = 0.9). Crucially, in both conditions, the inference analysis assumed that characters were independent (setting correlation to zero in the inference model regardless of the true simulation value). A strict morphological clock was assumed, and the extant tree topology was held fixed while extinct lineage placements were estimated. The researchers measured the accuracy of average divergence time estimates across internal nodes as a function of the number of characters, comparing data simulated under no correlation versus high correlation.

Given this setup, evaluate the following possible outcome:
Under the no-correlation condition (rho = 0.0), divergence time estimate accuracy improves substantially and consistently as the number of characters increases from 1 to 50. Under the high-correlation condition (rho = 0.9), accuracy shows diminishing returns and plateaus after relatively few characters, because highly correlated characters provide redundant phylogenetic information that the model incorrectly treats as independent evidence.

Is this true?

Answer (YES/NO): NO